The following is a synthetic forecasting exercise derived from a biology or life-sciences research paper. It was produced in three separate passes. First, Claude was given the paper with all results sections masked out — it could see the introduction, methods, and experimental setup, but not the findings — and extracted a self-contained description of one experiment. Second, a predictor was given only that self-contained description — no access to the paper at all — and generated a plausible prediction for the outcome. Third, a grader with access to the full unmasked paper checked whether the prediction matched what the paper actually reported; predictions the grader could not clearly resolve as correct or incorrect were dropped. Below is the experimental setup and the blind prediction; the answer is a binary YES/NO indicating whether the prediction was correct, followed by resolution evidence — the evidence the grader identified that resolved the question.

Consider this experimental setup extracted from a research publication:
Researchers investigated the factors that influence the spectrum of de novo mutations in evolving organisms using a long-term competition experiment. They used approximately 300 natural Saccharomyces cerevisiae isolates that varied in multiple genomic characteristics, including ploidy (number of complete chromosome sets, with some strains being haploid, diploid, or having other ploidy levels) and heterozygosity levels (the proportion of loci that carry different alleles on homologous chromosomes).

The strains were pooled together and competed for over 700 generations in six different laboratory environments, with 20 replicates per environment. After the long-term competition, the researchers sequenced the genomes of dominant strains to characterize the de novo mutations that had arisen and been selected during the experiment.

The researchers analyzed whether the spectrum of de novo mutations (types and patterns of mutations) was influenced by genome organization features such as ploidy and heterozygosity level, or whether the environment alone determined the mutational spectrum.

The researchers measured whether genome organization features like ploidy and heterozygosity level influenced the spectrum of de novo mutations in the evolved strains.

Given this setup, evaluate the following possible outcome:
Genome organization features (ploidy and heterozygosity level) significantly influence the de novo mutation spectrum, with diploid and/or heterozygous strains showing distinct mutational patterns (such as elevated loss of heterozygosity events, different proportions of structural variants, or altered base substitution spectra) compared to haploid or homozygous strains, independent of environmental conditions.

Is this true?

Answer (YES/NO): NO